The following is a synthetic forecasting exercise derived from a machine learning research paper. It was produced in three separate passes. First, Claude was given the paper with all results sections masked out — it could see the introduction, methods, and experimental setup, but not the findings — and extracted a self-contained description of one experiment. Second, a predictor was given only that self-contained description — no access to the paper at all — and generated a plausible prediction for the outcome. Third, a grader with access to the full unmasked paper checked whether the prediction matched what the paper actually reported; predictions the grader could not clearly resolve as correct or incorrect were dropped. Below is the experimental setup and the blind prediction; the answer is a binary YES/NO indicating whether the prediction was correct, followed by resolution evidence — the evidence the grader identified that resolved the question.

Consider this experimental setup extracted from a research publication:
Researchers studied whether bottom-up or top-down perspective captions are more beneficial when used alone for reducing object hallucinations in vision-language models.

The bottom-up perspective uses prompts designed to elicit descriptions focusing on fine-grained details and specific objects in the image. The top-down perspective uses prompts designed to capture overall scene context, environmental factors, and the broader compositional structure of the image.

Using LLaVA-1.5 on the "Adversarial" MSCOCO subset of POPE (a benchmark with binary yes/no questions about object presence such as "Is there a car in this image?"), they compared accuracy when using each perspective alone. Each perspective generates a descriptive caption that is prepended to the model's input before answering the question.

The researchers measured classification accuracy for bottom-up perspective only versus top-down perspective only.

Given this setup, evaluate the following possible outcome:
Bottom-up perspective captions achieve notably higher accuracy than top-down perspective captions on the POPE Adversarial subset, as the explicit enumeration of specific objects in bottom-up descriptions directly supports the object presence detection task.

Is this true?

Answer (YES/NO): NO